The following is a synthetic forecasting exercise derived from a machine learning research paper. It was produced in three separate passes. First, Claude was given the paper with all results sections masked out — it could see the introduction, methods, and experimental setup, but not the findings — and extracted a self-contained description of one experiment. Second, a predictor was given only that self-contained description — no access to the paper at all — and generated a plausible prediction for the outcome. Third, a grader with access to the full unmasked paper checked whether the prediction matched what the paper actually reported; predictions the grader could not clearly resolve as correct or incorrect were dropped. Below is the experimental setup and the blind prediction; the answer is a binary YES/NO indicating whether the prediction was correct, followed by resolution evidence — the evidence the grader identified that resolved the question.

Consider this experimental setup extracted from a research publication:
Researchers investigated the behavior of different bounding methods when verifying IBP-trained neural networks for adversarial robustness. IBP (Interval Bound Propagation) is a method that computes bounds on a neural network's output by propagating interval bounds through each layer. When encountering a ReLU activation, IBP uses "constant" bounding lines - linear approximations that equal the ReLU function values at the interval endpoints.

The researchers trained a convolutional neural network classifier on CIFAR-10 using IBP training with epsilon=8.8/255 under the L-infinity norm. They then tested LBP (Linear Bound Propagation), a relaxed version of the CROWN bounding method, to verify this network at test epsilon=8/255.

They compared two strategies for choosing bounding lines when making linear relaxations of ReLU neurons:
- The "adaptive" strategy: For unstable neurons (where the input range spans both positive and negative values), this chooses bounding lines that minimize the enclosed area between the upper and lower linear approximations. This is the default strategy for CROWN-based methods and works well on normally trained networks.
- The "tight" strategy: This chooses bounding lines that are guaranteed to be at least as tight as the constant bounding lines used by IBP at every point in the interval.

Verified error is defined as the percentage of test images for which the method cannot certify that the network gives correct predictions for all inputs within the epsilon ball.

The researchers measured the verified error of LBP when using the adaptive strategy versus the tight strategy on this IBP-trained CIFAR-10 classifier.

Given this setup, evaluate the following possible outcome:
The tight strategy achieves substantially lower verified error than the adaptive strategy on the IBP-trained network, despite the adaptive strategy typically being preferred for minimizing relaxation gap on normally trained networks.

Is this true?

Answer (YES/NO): YES